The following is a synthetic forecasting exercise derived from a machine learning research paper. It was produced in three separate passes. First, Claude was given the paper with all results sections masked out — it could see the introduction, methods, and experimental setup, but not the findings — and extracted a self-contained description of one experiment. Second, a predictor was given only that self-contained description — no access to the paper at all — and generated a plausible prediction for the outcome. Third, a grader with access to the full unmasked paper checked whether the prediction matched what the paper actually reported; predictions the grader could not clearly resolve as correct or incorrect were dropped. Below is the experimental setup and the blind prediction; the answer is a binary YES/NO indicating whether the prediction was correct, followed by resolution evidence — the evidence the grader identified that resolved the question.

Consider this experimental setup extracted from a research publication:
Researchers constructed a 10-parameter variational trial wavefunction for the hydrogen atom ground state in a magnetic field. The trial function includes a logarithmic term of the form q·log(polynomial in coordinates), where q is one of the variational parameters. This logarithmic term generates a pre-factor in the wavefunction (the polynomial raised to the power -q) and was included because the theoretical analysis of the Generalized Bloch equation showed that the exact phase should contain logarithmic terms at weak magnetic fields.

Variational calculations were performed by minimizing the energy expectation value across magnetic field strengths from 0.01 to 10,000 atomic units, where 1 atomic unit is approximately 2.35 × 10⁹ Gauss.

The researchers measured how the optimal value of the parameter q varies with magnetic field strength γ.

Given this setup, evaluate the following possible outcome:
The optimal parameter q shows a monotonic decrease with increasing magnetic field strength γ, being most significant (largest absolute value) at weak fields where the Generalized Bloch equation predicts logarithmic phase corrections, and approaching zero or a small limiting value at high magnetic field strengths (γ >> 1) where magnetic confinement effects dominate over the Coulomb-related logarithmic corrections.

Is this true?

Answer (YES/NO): NO